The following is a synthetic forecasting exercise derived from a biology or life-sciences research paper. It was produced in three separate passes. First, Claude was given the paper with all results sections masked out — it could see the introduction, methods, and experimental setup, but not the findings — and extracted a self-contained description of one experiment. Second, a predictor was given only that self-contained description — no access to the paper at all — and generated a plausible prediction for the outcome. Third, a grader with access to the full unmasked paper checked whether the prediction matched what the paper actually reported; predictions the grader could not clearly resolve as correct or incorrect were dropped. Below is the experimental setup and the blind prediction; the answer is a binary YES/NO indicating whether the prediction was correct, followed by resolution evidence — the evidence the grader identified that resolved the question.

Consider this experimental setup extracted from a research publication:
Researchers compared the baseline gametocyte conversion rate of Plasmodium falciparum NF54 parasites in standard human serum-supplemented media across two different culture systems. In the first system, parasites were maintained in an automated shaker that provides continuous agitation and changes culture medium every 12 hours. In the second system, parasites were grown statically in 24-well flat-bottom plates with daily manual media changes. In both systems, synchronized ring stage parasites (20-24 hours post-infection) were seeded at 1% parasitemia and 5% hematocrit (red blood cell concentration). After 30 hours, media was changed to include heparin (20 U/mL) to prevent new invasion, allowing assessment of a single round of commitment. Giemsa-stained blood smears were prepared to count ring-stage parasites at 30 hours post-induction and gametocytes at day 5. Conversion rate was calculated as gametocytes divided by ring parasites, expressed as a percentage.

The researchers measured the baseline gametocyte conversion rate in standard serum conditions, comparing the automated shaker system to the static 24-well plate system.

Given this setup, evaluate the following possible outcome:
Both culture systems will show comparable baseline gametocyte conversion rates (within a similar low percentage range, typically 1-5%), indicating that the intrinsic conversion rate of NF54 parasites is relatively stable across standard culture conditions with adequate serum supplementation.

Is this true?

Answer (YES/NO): NO